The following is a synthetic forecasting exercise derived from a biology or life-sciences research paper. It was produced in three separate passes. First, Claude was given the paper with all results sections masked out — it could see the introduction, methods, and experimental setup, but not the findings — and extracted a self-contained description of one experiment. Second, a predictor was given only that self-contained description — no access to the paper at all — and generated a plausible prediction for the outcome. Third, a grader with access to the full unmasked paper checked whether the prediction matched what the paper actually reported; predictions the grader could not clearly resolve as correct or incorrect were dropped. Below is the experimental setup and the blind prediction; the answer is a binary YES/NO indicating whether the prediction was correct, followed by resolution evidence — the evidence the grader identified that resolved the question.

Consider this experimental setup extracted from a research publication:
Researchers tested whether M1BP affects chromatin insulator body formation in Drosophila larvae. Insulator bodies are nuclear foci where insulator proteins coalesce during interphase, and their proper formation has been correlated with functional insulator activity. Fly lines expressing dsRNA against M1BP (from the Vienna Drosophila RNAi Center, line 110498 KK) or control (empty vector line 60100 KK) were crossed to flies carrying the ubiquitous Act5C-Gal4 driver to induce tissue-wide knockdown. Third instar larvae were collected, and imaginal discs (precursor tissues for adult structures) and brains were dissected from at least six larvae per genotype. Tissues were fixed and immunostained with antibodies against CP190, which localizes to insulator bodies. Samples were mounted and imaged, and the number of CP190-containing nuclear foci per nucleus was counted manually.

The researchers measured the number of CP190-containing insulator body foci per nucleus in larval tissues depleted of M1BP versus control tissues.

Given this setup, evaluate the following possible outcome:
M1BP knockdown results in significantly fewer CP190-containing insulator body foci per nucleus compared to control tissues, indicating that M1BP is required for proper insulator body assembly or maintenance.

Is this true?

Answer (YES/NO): NO